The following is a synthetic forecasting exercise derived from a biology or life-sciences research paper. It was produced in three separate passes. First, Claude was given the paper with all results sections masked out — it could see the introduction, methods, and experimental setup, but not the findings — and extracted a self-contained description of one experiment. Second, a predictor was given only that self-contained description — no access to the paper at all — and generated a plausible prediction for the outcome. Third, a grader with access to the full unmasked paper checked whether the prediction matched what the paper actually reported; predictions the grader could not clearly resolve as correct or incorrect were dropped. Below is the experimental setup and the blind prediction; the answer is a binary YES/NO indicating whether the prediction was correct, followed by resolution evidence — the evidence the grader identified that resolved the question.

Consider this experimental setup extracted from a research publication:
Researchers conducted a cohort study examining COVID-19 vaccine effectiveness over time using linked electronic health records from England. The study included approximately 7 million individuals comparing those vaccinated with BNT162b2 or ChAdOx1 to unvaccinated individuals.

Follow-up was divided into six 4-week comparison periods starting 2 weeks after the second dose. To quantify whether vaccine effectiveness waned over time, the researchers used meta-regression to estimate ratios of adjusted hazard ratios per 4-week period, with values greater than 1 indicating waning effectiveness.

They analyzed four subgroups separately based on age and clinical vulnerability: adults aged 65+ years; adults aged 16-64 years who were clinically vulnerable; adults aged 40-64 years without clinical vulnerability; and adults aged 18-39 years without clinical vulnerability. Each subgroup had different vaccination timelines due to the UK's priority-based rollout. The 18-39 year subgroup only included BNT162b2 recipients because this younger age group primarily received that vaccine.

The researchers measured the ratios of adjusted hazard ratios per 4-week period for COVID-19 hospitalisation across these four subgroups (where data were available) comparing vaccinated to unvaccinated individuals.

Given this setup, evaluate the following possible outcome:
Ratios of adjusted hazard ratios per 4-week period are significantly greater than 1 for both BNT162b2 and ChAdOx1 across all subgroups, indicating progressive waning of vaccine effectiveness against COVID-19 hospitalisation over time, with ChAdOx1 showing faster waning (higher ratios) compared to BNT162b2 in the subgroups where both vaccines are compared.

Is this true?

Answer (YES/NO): NO